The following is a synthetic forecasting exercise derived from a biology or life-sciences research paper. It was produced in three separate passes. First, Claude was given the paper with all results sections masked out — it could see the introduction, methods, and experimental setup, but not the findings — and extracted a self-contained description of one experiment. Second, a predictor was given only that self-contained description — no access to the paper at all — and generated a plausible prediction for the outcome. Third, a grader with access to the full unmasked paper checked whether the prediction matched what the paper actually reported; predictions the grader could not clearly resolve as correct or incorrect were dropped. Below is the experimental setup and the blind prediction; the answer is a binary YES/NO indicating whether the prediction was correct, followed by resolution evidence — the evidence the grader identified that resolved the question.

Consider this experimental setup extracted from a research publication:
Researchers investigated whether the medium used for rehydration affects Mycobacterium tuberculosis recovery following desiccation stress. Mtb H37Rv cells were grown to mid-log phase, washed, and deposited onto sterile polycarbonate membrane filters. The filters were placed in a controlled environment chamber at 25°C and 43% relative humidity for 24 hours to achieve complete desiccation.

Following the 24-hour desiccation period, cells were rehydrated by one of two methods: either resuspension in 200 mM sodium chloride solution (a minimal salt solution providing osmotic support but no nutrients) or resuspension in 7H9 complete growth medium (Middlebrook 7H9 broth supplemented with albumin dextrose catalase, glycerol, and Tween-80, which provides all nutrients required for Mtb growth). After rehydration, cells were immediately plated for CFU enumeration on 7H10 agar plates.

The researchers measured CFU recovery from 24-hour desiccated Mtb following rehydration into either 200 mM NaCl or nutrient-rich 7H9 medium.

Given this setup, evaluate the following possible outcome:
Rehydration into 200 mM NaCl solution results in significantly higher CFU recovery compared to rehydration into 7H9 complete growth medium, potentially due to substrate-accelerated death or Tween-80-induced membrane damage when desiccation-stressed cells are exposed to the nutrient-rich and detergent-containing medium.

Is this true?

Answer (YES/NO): NO